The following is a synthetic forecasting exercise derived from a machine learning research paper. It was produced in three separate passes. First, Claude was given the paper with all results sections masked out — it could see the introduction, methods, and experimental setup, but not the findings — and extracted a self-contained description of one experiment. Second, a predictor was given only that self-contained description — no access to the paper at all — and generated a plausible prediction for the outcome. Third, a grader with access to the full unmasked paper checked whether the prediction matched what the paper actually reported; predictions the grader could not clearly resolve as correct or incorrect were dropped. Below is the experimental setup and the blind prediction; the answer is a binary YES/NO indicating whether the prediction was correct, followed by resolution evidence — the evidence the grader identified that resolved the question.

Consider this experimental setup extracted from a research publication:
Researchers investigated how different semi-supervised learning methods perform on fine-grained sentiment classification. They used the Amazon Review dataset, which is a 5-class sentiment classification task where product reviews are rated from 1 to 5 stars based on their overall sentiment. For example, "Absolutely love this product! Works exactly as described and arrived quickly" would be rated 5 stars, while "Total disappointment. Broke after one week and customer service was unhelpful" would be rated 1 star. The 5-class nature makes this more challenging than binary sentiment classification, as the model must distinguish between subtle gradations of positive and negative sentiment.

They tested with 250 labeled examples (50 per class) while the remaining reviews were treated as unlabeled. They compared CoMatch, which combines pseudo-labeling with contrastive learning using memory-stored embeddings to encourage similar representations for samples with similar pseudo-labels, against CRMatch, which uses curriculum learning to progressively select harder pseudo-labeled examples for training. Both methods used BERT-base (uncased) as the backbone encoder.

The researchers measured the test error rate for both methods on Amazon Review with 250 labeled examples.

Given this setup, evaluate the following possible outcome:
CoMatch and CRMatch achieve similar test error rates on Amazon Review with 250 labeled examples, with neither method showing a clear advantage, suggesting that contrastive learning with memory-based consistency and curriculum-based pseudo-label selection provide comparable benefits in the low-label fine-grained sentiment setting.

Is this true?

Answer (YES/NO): NO